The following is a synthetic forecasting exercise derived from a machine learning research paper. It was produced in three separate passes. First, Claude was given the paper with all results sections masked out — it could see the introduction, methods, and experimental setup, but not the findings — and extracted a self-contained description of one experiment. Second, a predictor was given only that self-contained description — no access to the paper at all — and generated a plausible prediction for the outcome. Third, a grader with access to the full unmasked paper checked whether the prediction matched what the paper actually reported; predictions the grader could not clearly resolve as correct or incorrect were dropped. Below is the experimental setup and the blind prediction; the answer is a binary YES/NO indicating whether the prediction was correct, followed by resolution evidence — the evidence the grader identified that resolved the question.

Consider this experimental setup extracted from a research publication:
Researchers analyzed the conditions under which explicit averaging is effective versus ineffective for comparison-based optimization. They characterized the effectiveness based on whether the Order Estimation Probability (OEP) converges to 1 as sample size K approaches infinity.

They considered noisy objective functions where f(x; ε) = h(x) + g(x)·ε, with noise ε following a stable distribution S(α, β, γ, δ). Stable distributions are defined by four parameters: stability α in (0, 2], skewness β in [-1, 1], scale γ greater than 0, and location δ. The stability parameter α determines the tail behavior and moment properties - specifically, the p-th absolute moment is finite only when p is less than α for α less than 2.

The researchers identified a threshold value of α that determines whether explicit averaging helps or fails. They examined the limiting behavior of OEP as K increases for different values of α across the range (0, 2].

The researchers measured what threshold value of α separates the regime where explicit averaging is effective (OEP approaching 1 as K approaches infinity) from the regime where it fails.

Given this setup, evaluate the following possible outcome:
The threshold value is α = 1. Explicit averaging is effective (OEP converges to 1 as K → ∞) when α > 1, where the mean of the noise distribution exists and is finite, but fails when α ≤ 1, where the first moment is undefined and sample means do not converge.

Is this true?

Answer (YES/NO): YES